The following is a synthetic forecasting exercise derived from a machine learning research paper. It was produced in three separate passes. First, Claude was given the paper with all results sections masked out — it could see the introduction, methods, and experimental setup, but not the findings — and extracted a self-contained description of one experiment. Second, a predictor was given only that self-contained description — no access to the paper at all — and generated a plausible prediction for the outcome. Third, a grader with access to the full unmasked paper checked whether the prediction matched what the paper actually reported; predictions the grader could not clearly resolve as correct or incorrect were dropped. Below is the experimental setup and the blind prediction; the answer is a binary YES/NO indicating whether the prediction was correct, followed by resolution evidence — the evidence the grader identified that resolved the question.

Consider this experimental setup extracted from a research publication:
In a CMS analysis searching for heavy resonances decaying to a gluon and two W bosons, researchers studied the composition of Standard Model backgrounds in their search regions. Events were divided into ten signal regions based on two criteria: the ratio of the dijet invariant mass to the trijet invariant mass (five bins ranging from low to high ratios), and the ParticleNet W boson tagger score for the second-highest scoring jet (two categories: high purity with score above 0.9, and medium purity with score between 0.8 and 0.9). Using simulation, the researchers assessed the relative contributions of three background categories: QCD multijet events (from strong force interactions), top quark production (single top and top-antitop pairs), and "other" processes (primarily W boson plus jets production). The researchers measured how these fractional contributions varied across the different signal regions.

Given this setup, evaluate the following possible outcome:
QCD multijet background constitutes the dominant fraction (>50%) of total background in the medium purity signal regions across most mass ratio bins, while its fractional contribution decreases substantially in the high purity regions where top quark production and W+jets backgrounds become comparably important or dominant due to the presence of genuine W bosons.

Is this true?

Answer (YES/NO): NO